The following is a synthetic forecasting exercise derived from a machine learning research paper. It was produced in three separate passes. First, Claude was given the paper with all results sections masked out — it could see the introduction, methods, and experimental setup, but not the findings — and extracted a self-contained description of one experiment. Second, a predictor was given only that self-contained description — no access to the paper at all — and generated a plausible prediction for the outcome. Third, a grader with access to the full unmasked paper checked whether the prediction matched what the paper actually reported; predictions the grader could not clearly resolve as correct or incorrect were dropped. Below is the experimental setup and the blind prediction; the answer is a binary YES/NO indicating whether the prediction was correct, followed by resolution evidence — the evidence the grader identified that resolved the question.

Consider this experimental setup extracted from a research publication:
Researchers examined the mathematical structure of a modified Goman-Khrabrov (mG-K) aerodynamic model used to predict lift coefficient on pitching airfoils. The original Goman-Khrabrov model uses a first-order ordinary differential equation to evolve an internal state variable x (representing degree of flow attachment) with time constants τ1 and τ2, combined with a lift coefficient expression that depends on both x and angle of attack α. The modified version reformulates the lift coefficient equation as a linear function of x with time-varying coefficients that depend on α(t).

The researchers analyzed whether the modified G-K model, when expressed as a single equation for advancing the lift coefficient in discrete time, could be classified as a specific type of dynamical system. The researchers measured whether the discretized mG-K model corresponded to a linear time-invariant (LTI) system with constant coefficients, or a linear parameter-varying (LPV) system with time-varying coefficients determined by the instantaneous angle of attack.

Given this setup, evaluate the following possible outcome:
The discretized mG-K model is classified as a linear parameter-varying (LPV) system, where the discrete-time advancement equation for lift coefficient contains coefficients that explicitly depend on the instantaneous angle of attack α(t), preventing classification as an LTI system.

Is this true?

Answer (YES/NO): YES